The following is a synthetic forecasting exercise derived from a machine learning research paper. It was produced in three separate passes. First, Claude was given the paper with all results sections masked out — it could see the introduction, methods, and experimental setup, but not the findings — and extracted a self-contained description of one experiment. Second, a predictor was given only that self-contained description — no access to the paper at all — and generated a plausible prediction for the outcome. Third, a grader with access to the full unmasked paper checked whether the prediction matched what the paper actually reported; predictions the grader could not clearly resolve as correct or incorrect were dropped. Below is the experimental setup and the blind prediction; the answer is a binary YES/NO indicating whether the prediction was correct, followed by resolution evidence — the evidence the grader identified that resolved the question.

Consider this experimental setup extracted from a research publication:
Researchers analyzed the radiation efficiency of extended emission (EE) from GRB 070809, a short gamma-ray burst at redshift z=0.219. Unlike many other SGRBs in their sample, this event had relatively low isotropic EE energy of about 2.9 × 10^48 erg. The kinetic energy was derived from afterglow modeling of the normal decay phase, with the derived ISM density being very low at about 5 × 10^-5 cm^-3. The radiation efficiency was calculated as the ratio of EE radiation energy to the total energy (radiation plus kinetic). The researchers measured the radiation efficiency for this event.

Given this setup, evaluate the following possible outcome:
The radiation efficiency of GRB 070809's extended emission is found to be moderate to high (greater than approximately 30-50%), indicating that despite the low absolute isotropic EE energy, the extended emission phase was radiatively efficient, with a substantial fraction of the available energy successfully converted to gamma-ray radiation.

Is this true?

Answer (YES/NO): NO